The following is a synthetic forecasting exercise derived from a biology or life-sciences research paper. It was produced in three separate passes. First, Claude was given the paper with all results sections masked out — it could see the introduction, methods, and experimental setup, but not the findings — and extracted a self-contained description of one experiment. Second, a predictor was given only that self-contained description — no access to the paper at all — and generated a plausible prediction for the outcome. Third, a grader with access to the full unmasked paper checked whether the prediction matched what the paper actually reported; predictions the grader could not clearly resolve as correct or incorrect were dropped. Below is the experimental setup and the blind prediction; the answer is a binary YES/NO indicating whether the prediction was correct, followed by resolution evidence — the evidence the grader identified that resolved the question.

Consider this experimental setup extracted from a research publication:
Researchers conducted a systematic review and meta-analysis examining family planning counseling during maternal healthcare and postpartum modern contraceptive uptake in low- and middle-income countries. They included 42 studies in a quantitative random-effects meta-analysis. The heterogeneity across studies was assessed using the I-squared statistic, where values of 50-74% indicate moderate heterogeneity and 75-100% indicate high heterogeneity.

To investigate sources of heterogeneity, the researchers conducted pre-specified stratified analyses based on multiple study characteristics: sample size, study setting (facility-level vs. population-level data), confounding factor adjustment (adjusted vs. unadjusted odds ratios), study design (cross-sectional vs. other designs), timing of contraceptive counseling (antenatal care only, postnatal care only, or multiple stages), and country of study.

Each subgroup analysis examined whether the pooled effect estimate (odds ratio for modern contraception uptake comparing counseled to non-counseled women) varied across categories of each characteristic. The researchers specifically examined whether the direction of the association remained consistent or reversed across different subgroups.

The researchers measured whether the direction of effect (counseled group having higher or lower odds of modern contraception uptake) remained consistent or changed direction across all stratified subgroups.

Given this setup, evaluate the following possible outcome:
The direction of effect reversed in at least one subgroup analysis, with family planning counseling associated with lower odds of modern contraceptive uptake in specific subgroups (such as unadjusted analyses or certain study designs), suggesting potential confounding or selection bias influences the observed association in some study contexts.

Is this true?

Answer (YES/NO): NO